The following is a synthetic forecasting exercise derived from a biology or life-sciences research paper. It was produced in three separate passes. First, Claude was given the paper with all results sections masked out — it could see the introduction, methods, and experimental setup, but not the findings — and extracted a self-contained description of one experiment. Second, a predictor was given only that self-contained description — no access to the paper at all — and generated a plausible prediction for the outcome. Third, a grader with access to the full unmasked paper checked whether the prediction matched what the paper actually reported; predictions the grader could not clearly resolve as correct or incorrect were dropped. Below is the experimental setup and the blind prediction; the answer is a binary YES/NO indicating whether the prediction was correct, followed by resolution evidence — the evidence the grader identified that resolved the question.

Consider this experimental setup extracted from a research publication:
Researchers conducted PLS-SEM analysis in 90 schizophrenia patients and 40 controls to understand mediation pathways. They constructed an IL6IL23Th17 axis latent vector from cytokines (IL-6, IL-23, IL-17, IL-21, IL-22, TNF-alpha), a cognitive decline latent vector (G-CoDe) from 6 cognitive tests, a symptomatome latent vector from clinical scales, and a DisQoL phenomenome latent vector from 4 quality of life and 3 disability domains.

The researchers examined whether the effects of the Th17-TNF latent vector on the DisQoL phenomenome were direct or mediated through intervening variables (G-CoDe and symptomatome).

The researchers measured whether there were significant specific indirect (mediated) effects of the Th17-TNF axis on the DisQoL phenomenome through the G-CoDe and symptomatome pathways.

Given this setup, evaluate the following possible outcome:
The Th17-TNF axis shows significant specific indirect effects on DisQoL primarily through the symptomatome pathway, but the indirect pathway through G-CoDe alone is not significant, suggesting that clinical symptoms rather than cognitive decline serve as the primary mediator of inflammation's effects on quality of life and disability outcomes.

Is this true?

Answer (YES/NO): NO